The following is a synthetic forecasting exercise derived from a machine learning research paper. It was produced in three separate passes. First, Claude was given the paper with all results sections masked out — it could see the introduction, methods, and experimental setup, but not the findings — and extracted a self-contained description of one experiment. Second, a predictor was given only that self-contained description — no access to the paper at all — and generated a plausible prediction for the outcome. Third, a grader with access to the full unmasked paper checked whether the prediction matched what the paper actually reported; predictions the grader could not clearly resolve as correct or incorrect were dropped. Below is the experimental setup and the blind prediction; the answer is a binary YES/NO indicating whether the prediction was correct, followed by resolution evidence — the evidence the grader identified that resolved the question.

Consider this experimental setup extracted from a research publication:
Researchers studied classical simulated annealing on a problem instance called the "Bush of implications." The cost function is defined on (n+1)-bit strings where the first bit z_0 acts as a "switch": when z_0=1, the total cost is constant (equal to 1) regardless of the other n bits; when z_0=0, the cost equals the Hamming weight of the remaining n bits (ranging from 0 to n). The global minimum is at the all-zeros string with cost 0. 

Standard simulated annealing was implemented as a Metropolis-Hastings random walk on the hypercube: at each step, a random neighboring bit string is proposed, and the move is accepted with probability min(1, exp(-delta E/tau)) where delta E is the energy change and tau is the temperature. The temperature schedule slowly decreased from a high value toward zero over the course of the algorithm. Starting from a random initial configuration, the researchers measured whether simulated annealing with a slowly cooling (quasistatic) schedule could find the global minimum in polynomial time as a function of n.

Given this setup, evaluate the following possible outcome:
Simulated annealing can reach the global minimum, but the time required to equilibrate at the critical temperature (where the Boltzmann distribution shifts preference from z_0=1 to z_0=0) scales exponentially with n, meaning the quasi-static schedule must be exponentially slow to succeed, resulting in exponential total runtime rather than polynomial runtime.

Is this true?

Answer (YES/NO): YES